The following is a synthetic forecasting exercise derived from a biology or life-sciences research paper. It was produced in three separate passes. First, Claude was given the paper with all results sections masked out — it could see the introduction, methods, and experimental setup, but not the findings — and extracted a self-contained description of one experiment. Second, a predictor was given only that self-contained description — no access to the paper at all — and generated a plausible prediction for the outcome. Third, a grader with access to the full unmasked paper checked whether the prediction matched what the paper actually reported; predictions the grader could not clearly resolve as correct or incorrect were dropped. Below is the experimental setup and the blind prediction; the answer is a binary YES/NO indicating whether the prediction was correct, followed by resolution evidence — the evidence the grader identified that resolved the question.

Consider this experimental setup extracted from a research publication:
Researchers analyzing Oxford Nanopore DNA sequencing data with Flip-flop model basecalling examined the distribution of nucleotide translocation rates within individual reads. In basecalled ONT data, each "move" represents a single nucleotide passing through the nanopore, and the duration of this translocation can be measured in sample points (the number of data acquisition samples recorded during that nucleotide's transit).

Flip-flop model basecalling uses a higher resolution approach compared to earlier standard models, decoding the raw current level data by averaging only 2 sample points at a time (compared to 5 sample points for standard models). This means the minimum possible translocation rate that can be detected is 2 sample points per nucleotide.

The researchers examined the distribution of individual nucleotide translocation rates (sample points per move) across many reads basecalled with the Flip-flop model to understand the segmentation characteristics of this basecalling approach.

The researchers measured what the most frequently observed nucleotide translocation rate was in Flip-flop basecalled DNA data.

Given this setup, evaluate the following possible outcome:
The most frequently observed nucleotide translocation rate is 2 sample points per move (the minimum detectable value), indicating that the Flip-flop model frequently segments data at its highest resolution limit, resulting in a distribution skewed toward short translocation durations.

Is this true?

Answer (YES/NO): YES